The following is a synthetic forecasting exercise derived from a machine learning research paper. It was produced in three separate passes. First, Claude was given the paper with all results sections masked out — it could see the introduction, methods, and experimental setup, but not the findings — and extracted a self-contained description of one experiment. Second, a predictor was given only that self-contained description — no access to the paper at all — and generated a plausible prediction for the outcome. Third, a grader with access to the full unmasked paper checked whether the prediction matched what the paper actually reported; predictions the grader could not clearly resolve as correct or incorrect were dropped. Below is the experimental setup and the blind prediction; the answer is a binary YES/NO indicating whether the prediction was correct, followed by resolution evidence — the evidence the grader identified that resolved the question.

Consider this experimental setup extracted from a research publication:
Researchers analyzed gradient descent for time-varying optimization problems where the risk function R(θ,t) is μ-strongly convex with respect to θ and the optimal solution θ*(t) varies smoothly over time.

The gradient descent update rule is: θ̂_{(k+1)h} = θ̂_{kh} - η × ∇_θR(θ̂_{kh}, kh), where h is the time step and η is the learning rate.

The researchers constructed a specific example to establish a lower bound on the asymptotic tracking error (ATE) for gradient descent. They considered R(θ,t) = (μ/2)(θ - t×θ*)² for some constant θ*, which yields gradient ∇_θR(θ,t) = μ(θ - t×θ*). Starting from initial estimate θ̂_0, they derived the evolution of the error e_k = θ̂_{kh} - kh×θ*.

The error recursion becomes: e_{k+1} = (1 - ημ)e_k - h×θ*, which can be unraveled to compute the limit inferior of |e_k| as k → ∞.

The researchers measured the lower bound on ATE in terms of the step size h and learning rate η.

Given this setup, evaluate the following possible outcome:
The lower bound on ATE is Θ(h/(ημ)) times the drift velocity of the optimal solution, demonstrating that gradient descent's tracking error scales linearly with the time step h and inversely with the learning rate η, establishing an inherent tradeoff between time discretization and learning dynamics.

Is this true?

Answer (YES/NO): YES